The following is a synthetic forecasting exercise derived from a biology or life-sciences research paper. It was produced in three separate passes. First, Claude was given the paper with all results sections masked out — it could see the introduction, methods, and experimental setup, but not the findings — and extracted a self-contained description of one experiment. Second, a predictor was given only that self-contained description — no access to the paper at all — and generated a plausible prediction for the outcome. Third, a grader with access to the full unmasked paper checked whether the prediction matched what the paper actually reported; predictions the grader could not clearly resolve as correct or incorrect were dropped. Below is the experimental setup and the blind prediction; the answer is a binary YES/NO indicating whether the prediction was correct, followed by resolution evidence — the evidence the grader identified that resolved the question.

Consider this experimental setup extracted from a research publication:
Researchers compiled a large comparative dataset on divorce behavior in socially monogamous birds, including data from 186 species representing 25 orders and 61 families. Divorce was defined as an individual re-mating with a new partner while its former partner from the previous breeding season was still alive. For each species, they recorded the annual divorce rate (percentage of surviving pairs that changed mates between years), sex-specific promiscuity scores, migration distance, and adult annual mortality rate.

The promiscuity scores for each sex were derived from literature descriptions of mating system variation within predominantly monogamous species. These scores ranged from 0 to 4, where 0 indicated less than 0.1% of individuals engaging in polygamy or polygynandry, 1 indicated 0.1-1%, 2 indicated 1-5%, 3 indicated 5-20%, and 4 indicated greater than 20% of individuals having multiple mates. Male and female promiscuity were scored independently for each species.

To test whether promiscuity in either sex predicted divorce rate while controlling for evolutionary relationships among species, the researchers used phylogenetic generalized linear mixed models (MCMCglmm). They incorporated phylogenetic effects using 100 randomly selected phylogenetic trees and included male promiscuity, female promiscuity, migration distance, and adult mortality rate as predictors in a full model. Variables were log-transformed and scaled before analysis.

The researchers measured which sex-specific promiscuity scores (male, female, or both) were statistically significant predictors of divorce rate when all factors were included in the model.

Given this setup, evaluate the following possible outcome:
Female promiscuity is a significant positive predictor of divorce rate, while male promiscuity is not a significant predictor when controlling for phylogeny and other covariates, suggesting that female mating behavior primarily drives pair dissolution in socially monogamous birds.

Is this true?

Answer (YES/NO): NO